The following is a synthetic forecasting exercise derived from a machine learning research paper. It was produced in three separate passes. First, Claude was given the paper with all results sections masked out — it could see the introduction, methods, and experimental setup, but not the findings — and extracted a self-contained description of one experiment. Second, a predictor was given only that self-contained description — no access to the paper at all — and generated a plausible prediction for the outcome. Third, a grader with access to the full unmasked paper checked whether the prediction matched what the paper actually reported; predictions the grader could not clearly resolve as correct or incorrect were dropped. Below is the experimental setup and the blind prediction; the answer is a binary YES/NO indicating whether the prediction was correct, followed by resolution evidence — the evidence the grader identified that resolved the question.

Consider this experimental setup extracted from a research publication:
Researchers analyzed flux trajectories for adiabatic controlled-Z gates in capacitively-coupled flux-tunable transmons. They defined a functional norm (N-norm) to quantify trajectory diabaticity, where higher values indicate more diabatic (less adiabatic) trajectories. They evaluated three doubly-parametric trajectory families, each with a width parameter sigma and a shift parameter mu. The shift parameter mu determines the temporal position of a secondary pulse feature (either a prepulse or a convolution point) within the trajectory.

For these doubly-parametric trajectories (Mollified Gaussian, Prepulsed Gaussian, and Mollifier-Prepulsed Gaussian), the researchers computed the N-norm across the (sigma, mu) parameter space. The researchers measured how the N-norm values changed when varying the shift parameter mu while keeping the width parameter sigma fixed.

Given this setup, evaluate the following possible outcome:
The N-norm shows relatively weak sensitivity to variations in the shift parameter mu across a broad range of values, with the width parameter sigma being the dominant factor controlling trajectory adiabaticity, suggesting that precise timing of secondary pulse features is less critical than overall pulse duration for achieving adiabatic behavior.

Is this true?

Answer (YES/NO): YES